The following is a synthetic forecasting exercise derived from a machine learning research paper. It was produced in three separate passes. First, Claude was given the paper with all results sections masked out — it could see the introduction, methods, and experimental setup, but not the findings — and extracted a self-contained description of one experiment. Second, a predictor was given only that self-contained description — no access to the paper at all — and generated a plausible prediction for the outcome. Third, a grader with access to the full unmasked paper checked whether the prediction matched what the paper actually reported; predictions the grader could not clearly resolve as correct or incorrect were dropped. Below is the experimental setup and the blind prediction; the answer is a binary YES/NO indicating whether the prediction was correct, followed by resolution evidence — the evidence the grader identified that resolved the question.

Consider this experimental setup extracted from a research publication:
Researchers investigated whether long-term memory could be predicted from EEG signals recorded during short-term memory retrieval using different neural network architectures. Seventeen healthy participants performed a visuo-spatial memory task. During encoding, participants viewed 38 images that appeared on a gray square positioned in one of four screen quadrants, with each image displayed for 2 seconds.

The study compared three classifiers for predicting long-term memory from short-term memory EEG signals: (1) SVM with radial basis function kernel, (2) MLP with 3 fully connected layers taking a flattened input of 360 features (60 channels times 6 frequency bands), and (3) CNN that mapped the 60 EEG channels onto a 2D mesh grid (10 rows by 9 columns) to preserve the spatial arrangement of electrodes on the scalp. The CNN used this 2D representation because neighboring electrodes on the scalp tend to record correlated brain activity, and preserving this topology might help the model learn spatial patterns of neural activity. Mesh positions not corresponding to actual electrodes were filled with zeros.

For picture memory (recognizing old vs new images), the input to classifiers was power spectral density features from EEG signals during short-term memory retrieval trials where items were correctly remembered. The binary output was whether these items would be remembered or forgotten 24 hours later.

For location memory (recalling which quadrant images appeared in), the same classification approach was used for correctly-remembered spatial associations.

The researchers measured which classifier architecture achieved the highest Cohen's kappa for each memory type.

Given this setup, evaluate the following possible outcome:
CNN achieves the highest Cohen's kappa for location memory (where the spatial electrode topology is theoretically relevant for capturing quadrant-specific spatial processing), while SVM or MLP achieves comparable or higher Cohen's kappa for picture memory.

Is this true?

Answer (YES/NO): NO